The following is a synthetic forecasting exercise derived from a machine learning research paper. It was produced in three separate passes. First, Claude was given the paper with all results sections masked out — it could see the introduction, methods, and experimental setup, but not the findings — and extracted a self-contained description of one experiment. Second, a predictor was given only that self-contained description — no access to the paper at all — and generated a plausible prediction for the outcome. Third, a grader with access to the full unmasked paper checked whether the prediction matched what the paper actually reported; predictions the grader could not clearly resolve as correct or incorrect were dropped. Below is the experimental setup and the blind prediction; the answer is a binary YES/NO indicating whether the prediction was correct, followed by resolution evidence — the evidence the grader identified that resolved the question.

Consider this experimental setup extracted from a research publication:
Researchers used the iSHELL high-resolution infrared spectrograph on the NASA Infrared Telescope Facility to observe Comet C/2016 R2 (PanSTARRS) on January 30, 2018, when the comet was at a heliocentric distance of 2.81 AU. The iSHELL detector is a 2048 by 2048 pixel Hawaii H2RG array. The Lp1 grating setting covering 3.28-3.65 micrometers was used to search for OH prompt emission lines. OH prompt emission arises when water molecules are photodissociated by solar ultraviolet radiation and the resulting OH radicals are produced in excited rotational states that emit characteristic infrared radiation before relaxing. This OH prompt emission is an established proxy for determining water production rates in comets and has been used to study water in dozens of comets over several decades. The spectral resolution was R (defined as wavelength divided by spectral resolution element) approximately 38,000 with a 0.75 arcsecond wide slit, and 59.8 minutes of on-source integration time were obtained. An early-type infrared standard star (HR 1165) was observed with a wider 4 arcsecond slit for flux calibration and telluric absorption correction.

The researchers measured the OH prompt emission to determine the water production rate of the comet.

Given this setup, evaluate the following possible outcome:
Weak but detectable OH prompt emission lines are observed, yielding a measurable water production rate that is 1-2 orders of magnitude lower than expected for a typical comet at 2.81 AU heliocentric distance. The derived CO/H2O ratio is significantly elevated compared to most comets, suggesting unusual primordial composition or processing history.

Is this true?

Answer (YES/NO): NO